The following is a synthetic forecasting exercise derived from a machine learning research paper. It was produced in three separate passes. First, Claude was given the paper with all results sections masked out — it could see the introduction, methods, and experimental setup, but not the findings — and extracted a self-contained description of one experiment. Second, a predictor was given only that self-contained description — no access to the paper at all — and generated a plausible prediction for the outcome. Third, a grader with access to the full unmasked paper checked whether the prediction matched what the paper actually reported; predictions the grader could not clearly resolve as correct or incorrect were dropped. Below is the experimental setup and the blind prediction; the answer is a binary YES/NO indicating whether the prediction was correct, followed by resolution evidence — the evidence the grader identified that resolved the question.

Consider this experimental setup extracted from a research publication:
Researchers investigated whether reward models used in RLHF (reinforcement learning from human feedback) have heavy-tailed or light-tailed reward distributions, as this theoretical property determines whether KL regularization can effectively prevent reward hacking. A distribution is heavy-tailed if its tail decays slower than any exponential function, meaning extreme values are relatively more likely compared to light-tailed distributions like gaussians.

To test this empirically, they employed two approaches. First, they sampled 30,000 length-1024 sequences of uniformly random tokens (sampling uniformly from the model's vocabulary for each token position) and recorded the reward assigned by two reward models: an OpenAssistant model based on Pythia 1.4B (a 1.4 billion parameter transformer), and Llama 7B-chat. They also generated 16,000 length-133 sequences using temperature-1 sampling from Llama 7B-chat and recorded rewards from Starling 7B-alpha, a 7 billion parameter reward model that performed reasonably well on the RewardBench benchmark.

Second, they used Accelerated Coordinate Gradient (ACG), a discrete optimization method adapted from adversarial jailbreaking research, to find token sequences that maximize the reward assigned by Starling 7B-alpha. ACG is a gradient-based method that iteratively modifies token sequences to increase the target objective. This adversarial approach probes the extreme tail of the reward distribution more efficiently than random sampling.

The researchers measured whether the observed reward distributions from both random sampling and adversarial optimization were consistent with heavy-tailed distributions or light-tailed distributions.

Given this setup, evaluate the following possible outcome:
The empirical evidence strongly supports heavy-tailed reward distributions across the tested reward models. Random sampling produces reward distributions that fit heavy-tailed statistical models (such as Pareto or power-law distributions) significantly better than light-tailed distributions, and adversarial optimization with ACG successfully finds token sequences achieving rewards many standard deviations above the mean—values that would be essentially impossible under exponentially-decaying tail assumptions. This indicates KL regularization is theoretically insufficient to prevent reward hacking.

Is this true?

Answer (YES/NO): NO